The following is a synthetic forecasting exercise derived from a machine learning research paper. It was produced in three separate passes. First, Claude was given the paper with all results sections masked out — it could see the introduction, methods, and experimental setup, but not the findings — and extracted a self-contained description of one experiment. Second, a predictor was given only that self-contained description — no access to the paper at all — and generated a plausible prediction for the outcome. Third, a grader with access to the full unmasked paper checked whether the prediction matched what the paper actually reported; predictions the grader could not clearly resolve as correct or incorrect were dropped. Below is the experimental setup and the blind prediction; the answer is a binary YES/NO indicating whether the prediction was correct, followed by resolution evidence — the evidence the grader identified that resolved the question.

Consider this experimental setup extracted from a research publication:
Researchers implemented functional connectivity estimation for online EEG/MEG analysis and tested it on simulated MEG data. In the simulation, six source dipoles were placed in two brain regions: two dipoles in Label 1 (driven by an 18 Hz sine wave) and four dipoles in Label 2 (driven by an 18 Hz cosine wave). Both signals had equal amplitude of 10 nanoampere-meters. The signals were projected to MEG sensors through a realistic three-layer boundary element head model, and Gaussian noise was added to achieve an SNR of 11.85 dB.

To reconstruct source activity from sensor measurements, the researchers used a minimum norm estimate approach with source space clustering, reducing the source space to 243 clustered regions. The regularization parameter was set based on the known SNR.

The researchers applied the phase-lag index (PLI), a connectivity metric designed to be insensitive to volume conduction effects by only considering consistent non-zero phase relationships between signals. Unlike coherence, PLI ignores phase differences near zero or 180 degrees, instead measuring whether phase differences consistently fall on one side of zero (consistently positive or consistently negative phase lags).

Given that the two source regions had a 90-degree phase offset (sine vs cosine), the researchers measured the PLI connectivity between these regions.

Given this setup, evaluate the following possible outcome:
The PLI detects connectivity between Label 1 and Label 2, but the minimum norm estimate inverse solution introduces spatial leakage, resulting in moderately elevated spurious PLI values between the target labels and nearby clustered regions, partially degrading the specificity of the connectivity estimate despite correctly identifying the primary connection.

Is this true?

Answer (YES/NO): NO